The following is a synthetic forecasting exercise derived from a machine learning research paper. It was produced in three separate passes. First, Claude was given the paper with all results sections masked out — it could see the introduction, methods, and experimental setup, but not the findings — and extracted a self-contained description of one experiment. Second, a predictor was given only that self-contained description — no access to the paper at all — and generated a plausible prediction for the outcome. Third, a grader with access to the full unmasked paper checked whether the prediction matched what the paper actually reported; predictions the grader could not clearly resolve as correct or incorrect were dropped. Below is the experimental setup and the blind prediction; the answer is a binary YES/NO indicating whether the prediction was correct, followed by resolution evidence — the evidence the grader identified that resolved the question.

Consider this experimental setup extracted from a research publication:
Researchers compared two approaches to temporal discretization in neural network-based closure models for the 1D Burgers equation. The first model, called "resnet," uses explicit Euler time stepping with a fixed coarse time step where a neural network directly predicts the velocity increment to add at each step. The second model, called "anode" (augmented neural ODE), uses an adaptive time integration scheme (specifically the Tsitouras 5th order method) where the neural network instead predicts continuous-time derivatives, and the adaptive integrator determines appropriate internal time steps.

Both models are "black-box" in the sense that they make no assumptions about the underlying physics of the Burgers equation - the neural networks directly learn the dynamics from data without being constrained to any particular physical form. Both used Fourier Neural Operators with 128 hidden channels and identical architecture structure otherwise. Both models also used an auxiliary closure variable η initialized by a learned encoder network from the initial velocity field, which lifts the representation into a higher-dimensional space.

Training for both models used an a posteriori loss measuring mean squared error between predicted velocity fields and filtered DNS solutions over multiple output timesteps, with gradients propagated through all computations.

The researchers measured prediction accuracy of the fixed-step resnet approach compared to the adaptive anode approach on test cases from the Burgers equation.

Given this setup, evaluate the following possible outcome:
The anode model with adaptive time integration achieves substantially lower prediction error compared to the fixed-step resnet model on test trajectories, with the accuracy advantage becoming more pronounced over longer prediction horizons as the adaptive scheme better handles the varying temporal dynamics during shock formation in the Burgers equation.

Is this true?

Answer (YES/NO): NO